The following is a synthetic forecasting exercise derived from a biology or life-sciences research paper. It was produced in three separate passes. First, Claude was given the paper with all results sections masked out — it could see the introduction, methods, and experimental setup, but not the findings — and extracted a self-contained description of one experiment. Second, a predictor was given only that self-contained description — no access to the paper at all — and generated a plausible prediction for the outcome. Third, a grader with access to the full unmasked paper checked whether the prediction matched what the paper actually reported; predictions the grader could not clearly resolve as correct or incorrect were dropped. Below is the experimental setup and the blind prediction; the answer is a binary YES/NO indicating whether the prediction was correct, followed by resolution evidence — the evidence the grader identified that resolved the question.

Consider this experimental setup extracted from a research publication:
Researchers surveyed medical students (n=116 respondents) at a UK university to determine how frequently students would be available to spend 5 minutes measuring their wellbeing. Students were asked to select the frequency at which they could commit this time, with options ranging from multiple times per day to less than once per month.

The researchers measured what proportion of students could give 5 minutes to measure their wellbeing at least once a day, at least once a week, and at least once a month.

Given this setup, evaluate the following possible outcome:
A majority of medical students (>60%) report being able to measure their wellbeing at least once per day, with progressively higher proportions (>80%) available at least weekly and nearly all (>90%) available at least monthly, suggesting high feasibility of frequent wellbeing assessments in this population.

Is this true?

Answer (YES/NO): NO